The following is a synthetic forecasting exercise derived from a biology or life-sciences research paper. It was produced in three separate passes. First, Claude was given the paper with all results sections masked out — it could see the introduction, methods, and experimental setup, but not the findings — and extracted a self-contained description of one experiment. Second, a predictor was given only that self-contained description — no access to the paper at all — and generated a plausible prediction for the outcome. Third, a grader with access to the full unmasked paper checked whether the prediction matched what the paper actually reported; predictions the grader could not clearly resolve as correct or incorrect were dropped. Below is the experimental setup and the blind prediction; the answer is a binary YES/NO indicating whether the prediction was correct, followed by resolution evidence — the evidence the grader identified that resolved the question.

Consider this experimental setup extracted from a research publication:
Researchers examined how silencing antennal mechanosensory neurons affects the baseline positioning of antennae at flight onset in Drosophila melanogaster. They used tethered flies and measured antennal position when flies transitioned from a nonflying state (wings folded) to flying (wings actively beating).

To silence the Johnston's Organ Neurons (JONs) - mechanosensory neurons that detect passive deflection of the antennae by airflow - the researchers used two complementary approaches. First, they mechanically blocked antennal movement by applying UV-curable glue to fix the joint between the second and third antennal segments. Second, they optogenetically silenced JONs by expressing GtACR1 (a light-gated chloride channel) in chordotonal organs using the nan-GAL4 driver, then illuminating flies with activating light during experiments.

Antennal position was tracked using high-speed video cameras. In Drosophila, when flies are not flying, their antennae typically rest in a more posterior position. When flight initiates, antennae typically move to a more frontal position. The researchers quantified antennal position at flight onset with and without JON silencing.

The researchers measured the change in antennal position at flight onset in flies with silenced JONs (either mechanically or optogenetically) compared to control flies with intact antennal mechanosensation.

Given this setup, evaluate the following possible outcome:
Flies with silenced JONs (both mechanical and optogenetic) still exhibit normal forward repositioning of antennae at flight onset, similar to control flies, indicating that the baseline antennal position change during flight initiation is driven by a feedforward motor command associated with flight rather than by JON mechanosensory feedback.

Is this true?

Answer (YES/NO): NO